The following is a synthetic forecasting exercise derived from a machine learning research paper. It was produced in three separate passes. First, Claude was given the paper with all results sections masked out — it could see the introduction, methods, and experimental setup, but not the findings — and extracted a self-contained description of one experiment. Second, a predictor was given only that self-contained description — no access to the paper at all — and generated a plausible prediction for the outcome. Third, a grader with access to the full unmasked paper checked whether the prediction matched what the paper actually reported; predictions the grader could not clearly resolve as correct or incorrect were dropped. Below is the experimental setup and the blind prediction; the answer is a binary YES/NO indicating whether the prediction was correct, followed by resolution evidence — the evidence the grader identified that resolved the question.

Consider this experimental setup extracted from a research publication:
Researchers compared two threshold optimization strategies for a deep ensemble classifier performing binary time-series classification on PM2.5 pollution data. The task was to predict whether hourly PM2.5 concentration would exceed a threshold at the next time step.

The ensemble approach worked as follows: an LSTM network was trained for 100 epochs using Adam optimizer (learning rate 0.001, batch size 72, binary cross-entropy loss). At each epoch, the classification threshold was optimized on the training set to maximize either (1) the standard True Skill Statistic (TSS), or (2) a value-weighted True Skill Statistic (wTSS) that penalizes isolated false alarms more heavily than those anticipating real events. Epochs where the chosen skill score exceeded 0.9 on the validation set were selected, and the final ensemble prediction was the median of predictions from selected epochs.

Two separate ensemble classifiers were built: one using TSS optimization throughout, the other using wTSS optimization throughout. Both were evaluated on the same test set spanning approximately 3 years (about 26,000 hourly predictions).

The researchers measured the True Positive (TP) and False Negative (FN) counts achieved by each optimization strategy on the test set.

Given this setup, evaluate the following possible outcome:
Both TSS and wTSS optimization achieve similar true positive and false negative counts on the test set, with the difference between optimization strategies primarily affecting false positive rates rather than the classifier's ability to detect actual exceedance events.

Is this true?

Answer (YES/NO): YES